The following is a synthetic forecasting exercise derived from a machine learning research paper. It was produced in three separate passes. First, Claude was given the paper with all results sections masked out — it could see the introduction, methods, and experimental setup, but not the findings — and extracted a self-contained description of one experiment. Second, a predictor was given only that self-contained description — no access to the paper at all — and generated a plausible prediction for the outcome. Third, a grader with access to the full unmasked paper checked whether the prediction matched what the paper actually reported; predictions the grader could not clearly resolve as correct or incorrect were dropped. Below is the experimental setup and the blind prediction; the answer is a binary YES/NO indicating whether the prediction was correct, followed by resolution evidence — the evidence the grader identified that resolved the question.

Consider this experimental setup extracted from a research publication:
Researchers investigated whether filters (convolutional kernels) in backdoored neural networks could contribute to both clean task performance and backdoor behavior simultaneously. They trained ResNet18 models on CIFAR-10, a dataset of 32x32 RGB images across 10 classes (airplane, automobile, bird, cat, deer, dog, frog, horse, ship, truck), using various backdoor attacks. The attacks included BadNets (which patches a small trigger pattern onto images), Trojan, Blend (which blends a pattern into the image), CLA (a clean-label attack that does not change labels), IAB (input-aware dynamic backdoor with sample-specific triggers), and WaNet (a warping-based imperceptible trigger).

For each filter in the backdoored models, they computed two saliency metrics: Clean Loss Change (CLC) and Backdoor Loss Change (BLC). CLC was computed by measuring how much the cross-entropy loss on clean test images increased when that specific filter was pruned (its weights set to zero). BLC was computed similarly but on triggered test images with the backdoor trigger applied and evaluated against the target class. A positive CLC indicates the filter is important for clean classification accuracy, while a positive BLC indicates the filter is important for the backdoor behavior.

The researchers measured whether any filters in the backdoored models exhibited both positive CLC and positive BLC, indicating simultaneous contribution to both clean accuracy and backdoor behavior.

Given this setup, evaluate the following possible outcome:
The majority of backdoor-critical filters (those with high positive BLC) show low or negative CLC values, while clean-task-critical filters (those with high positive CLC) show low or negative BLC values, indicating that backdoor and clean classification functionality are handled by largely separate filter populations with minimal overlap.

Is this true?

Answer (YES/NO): NO